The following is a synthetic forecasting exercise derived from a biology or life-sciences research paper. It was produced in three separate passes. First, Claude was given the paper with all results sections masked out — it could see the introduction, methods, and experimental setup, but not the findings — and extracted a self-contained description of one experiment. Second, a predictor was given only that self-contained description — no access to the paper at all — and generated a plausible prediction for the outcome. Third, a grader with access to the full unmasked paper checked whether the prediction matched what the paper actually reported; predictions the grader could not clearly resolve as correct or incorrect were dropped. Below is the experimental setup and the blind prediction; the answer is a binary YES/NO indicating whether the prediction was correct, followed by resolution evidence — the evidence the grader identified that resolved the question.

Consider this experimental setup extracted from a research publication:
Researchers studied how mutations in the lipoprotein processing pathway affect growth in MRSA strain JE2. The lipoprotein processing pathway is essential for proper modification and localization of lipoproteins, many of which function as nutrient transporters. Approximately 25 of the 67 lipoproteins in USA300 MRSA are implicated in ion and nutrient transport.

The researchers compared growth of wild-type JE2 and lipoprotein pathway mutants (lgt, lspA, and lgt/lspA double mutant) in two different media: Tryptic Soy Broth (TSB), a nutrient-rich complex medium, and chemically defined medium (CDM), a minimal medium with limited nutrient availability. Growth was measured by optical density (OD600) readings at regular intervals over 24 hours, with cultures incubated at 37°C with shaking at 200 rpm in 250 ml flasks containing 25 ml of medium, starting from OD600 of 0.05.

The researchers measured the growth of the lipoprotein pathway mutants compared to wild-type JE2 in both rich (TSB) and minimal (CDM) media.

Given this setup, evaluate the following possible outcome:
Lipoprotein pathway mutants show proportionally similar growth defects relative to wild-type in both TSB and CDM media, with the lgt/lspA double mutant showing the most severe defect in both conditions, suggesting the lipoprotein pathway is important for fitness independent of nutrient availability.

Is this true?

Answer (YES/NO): NO